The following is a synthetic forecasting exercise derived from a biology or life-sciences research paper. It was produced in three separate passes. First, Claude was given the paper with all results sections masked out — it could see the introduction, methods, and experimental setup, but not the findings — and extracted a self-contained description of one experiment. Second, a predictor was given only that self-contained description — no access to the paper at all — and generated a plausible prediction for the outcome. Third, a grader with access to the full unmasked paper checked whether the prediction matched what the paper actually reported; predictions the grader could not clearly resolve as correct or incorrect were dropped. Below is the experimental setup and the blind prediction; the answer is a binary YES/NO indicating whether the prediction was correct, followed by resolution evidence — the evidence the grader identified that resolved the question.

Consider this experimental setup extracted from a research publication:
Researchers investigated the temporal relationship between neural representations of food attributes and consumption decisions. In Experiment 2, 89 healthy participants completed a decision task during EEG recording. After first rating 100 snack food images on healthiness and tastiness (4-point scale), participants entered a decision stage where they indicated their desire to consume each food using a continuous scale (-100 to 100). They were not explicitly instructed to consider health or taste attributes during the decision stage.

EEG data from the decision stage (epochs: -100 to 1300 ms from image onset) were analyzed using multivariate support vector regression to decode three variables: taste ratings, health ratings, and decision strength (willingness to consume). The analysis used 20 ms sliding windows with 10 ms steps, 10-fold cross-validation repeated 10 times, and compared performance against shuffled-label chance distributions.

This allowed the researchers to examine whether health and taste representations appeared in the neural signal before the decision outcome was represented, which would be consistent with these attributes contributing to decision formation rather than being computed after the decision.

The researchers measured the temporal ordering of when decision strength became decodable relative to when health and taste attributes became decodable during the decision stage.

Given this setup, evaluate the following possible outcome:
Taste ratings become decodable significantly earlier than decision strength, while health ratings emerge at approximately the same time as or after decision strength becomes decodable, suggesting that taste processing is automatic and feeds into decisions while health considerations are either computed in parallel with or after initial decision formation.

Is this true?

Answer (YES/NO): NO